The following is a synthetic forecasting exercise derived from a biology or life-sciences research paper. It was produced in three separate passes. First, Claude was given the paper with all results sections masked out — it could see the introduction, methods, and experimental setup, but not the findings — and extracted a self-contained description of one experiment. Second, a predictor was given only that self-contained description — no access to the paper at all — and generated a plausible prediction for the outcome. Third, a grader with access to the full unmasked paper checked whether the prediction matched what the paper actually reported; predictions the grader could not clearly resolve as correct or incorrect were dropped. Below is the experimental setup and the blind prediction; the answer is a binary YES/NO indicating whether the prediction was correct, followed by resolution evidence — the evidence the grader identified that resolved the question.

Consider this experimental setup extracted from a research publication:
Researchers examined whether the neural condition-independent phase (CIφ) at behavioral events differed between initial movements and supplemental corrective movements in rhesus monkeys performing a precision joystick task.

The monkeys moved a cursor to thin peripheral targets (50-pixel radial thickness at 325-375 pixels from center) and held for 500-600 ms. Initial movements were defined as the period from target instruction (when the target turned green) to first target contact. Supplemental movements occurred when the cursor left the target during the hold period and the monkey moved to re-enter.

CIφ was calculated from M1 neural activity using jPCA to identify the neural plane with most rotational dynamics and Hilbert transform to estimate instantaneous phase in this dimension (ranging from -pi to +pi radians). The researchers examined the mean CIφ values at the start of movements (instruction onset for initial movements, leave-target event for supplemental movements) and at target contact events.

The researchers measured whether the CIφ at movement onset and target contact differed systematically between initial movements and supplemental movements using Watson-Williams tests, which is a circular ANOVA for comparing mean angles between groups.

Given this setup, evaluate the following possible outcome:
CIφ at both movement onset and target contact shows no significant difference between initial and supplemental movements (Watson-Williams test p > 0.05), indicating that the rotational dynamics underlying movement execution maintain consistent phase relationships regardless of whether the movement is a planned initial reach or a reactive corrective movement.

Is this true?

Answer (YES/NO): NO